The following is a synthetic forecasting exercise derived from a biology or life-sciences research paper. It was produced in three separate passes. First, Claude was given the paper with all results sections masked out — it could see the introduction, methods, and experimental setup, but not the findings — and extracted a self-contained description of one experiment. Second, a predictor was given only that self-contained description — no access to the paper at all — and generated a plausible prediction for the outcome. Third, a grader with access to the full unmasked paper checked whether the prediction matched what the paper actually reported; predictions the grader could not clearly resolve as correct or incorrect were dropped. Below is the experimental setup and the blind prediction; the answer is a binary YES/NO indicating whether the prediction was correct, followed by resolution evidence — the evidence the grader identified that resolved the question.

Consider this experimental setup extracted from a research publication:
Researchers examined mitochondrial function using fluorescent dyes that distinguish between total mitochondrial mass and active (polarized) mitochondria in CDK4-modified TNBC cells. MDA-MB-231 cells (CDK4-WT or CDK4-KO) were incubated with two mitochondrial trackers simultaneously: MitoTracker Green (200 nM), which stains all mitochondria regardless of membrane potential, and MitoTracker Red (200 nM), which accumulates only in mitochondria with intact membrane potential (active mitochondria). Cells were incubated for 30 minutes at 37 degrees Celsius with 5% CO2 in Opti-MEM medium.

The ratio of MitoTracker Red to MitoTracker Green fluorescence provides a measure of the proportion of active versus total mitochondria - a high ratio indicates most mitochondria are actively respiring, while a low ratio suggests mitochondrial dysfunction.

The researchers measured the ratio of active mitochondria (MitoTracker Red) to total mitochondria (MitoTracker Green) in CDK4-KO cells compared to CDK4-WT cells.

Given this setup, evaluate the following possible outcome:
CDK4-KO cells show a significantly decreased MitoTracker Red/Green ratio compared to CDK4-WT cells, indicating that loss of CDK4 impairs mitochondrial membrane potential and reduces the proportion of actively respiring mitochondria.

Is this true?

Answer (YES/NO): YES